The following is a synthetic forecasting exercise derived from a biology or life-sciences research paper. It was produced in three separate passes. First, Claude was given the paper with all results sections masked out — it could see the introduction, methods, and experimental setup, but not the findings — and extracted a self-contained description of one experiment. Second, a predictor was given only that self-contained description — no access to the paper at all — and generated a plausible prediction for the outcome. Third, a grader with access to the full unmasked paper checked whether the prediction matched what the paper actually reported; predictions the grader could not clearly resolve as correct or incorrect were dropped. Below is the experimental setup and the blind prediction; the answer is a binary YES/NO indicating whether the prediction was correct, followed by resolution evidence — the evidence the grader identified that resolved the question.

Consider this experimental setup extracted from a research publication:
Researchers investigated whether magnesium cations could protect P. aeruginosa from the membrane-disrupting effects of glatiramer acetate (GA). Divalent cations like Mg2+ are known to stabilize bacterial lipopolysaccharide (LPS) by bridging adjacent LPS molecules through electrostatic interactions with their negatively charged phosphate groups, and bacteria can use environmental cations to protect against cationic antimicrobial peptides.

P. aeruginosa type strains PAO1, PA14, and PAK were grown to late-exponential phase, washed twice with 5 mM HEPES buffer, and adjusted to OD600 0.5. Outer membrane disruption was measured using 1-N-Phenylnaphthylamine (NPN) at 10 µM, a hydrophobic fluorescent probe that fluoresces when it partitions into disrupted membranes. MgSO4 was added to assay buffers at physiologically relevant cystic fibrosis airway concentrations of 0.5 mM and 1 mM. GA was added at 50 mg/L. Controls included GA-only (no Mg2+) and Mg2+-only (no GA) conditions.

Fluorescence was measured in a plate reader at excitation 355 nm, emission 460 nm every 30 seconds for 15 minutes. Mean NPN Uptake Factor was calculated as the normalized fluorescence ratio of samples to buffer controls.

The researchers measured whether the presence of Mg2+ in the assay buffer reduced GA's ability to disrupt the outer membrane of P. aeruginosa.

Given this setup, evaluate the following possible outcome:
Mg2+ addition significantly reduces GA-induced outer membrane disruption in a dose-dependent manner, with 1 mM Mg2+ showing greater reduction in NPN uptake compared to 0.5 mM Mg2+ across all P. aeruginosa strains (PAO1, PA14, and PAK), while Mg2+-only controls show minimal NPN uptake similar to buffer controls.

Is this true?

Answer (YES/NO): NO